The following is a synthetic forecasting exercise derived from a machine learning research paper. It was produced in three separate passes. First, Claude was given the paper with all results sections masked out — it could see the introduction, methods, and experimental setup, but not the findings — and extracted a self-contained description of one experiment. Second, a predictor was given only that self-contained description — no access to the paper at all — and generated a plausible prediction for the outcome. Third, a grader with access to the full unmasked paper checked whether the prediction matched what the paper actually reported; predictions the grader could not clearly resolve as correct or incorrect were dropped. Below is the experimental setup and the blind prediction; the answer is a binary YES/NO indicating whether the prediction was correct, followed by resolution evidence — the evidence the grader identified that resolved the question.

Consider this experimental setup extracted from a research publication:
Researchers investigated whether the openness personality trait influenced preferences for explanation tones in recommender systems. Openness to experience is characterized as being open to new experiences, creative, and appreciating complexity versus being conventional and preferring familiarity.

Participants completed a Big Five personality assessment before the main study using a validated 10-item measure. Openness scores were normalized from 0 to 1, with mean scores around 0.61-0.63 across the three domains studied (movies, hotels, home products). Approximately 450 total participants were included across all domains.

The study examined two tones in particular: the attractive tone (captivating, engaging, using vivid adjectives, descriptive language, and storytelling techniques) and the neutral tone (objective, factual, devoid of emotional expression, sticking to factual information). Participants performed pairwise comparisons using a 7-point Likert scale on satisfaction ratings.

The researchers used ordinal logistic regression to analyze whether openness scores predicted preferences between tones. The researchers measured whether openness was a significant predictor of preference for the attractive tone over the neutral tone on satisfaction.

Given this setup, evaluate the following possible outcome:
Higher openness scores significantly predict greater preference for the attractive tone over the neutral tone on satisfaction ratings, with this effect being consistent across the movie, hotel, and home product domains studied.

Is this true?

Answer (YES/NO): NO